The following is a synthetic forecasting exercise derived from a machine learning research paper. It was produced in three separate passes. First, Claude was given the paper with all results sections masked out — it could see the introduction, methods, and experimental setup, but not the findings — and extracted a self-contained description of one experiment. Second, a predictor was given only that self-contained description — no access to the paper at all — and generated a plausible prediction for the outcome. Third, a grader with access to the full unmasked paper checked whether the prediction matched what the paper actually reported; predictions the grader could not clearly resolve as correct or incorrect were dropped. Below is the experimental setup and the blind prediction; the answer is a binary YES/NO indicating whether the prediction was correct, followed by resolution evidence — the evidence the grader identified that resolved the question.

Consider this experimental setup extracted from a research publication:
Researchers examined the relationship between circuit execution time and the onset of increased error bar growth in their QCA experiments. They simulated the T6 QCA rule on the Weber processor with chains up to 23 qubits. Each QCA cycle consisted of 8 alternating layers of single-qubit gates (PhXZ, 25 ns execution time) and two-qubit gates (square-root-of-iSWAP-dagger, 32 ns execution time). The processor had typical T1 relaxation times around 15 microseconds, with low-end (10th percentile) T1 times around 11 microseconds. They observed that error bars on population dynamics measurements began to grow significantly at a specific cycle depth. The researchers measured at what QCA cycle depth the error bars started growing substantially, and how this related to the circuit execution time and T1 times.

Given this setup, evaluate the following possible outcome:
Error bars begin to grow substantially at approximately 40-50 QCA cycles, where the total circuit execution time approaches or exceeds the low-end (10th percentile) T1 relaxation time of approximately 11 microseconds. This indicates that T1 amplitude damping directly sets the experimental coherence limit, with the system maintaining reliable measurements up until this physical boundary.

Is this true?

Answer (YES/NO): NO